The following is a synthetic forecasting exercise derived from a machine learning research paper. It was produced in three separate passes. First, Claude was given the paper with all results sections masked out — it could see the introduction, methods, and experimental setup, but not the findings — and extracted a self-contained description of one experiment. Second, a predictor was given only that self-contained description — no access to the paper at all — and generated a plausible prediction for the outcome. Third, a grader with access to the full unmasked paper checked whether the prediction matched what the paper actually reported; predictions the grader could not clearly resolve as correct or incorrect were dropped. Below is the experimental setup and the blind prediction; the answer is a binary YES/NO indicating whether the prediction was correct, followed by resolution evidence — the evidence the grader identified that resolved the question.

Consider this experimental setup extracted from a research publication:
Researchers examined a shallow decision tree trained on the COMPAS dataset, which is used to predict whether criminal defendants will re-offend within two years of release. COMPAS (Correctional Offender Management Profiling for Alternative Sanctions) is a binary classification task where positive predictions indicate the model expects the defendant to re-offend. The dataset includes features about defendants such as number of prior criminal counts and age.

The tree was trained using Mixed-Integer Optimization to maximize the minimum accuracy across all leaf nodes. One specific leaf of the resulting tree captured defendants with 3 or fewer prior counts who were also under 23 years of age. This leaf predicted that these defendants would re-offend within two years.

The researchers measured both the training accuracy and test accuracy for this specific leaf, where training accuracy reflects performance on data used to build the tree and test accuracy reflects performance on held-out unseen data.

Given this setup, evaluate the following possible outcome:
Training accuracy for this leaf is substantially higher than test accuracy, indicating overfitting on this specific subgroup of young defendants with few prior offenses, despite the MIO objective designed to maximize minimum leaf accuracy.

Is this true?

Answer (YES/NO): YES